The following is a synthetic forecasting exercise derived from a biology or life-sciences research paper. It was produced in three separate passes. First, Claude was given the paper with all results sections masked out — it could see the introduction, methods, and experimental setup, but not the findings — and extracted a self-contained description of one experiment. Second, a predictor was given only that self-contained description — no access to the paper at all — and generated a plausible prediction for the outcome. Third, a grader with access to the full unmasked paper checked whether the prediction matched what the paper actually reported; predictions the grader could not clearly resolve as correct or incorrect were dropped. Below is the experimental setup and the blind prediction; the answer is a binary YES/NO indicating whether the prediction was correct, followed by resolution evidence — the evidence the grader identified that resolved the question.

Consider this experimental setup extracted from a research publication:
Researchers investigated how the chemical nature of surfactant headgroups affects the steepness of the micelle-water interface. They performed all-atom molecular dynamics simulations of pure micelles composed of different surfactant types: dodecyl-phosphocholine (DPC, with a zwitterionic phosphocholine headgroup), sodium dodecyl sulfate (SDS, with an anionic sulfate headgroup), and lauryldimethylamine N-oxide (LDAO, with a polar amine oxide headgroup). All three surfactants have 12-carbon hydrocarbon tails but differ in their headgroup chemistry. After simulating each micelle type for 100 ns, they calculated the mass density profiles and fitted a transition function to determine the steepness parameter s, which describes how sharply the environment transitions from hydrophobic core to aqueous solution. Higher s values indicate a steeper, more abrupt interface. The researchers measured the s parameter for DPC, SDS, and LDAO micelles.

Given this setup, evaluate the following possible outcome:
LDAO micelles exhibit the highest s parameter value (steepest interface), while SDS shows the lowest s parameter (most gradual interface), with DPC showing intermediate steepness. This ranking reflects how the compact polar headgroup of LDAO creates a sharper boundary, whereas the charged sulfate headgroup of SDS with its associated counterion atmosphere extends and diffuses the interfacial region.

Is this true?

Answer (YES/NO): NO